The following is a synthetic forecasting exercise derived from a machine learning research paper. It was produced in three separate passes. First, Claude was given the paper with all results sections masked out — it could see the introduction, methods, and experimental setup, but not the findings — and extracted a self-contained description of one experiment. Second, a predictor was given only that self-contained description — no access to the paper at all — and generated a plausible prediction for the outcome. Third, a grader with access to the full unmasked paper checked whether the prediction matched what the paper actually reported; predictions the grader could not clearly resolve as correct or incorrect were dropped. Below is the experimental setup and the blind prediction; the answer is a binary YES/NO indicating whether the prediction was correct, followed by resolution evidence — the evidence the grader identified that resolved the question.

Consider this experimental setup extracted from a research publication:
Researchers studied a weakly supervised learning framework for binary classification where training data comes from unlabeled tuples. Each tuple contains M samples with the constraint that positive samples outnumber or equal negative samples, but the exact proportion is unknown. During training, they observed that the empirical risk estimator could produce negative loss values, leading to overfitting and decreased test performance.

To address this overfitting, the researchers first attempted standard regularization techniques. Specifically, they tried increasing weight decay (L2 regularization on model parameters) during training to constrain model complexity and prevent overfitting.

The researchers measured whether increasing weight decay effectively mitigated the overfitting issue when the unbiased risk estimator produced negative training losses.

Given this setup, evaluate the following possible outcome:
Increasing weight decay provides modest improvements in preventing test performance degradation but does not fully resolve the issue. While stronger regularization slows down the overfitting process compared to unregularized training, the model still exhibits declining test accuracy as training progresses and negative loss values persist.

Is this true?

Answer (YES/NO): NO